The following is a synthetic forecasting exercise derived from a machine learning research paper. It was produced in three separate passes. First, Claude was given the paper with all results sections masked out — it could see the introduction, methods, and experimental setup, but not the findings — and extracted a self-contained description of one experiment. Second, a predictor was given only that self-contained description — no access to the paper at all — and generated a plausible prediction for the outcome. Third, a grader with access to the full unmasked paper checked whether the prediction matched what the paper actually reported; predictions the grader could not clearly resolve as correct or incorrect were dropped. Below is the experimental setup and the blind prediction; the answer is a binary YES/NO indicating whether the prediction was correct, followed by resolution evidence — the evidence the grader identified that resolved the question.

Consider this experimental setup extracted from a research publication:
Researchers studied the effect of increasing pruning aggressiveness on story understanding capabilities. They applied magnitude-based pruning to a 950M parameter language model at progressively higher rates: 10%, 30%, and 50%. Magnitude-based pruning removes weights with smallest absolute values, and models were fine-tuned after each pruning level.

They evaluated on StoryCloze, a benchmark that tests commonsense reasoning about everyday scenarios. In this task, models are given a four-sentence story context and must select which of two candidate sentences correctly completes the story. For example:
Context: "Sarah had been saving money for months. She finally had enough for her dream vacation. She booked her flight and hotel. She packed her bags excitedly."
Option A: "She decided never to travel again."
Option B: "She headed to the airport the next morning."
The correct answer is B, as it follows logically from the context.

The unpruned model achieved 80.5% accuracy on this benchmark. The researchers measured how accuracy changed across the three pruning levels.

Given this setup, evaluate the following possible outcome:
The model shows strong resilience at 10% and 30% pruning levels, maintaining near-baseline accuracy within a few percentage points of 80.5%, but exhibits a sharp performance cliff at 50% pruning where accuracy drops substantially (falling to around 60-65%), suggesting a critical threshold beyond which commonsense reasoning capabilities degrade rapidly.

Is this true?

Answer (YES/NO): NO